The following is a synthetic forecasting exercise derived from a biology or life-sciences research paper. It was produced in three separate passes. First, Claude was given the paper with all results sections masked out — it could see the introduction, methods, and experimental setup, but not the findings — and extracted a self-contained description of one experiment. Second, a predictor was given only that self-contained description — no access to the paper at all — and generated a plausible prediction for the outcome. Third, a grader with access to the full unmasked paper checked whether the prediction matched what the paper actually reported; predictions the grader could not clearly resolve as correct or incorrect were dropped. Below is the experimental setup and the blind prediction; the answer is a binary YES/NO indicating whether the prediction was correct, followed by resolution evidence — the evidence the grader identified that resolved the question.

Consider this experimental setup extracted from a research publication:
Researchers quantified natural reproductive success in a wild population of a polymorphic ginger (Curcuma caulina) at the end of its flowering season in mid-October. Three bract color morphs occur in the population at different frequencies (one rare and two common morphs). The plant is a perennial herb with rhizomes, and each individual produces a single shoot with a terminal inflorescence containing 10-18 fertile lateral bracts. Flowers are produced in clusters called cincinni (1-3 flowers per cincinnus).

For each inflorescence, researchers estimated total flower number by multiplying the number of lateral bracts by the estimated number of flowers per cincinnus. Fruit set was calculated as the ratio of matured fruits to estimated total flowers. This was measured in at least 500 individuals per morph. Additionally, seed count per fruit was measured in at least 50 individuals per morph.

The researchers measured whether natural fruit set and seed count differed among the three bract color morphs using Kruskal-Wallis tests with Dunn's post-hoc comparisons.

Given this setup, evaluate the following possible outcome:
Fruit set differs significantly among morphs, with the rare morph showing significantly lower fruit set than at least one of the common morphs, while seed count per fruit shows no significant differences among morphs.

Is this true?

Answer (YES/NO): NO